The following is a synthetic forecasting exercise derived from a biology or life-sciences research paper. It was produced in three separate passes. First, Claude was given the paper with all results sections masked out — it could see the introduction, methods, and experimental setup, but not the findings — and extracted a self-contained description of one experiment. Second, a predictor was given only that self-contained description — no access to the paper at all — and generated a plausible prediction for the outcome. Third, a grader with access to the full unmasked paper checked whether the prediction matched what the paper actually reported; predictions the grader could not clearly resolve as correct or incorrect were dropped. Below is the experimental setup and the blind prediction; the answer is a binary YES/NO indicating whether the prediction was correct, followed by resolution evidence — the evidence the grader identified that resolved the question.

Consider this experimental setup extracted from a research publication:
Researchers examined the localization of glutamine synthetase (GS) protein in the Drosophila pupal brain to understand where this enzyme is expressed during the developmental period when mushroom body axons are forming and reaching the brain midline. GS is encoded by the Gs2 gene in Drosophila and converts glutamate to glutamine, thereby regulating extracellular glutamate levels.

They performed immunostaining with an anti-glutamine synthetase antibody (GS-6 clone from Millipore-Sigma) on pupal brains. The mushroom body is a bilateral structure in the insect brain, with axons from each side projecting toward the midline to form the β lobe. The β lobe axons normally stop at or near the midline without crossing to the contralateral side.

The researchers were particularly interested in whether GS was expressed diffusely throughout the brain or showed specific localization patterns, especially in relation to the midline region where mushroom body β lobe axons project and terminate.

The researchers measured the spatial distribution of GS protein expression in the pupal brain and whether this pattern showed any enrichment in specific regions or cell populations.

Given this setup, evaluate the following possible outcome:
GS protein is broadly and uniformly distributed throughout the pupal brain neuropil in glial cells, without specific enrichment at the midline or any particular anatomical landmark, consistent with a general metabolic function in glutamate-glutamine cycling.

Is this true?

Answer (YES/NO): NO